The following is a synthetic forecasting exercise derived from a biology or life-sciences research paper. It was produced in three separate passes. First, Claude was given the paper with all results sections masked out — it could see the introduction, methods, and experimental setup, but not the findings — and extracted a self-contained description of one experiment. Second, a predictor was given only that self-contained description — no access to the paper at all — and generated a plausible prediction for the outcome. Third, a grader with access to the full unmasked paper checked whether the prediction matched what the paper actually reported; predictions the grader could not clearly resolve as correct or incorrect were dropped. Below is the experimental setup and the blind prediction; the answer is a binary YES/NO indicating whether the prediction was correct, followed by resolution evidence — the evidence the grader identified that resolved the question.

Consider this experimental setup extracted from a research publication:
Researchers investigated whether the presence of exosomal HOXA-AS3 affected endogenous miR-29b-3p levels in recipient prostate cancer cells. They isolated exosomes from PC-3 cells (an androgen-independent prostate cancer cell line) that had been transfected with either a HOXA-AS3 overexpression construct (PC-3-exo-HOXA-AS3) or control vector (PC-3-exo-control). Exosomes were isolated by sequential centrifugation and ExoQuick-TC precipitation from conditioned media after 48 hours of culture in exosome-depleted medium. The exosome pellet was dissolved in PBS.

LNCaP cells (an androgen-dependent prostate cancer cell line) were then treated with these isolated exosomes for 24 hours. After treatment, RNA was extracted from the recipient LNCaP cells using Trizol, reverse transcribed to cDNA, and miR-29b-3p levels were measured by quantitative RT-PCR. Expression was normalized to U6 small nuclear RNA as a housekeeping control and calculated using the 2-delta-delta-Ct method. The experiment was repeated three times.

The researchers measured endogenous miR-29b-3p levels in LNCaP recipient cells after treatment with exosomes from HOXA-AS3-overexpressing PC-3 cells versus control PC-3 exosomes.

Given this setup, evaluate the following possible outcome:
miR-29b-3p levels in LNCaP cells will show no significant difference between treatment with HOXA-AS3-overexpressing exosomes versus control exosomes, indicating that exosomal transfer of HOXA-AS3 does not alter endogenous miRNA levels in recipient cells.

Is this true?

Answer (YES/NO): NO